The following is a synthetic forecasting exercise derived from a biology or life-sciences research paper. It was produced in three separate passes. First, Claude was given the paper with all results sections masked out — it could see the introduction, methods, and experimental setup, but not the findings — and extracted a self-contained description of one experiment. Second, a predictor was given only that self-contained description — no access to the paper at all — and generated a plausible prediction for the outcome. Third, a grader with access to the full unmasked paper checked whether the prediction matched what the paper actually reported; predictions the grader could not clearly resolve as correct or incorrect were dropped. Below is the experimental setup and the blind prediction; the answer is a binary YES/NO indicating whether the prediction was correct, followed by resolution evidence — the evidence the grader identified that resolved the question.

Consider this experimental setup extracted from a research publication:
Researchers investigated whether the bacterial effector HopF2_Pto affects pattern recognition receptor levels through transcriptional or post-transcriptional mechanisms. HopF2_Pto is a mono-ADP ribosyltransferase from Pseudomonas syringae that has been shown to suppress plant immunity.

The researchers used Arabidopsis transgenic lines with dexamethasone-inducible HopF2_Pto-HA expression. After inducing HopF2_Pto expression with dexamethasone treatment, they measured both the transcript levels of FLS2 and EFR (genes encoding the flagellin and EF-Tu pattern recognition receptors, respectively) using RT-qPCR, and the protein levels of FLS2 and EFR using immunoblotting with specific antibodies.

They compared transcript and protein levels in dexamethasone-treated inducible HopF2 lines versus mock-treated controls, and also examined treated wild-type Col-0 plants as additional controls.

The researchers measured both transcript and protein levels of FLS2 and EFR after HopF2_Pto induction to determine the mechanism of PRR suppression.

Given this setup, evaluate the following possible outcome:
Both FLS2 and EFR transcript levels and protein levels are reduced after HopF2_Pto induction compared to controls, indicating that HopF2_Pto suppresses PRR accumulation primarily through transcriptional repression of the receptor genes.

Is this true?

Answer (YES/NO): NO